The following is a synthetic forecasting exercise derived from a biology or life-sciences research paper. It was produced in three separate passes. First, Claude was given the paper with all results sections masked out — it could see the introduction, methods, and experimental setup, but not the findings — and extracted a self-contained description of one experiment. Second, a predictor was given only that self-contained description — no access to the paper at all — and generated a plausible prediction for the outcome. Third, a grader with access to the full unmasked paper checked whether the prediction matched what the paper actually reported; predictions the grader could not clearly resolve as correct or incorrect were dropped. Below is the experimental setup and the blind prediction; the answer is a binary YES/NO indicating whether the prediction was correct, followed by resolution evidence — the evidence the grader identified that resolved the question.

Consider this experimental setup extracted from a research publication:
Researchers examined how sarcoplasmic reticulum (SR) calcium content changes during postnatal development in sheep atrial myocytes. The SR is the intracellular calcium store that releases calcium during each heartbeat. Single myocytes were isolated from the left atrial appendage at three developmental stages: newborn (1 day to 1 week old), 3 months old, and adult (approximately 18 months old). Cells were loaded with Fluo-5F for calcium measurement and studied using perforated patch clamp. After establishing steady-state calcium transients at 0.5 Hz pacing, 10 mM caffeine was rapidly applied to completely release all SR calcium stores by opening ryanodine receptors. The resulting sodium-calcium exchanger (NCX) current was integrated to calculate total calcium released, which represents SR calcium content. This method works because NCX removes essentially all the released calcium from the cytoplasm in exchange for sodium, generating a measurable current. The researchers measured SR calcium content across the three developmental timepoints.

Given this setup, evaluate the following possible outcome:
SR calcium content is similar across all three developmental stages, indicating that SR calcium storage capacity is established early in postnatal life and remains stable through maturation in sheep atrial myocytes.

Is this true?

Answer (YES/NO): NO